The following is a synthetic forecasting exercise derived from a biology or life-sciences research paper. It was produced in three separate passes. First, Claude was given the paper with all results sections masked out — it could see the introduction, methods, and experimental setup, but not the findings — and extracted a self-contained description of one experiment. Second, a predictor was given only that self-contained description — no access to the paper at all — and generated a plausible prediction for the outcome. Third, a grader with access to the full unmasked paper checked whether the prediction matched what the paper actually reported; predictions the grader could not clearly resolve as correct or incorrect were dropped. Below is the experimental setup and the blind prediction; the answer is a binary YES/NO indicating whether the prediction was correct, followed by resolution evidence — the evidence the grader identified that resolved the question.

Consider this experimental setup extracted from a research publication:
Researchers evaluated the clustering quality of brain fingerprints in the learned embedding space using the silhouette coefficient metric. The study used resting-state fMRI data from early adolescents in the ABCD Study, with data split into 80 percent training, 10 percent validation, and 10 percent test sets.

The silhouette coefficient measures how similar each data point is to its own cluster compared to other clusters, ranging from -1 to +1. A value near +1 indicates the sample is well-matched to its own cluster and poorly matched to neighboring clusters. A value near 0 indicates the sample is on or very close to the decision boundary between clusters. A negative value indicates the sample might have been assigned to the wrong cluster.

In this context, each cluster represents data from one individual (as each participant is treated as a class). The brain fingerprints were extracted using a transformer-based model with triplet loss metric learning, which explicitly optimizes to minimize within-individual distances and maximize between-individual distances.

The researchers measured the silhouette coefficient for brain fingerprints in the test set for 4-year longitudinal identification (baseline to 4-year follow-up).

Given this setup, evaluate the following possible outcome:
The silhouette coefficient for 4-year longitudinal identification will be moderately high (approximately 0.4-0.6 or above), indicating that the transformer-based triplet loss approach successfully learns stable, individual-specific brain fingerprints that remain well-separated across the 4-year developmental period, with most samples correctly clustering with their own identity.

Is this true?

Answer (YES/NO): NO